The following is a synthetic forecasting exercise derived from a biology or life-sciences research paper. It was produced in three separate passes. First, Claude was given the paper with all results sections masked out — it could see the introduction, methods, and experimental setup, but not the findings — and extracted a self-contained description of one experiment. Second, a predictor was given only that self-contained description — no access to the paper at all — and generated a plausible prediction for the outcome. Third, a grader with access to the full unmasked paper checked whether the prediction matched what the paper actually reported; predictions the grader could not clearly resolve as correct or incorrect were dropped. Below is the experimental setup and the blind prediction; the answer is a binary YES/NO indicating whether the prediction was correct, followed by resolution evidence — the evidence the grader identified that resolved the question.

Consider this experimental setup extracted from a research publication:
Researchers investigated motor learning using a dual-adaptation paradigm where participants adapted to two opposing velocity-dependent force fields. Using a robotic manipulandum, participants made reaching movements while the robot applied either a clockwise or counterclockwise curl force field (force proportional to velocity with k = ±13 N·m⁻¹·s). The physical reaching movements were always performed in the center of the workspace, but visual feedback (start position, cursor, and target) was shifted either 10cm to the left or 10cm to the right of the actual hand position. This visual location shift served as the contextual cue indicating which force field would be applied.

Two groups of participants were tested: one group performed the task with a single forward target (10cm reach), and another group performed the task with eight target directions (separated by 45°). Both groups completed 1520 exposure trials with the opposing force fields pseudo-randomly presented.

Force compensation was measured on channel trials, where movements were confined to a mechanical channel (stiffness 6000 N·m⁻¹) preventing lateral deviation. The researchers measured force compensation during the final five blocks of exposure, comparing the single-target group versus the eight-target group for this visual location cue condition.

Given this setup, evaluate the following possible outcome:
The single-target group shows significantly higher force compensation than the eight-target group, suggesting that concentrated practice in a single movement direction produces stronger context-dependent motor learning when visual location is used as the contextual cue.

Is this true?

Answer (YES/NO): YES